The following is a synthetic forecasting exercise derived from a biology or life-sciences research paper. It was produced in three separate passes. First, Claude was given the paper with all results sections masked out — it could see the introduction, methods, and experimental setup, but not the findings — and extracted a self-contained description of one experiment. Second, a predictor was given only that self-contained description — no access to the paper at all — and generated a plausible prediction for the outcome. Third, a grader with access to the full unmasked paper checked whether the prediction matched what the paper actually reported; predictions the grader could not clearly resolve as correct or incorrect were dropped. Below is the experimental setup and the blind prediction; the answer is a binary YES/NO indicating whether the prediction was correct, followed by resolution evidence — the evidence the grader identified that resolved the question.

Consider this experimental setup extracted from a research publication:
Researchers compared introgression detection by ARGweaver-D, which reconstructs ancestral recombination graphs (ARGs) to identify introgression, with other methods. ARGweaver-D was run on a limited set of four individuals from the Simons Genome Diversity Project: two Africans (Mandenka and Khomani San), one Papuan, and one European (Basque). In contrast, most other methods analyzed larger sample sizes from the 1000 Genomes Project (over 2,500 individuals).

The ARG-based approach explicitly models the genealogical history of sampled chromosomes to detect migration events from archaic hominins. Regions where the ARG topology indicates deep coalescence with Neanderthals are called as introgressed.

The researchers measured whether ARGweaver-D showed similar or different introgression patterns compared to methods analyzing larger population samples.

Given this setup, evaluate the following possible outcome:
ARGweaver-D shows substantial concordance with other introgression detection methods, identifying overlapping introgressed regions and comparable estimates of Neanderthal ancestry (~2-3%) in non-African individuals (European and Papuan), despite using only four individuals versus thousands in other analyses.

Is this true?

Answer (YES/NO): NO